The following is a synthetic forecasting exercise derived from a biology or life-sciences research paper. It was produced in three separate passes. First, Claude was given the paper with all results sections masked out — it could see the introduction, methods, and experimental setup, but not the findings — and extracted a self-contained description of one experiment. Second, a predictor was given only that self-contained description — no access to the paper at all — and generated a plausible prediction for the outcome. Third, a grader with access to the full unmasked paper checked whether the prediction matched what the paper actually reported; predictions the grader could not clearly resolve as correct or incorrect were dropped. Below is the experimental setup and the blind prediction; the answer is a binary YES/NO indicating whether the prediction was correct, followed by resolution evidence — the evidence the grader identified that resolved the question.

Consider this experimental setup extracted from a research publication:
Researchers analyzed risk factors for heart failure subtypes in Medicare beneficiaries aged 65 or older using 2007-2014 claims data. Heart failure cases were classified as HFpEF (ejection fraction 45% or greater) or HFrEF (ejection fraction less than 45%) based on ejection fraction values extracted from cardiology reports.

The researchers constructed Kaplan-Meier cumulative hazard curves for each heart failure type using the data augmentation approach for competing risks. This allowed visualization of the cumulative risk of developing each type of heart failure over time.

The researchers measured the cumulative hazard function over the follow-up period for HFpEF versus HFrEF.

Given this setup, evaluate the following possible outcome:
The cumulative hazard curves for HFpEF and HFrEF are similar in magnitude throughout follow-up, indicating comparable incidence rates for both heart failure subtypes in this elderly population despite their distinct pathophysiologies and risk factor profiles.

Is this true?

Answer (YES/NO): NO